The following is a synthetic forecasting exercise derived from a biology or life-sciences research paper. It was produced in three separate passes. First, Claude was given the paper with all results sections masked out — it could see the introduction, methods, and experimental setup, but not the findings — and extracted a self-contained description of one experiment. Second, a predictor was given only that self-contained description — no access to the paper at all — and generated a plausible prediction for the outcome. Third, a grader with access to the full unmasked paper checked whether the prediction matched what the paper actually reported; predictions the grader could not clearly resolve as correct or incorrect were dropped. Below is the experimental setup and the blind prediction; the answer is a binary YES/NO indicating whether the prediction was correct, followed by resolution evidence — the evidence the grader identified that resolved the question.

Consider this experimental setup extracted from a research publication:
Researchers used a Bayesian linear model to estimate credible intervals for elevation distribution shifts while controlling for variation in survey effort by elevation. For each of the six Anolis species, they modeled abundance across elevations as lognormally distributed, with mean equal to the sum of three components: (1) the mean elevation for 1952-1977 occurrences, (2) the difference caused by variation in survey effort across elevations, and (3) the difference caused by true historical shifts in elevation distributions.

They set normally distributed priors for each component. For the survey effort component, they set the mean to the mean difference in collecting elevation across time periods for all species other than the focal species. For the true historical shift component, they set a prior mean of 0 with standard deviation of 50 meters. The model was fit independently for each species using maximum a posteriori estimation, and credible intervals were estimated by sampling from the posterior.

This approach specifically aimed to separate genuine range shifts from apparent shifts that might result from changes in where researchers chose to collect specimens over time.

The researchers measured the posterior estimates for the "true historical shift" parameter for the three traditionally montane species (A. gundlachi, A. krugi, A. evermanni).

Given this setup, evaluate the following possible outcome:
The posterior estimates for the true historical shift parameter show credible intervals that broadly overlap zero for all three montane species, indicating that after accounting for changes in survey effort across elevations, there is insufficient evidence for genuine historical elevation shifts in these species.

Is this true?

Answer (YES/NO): NO